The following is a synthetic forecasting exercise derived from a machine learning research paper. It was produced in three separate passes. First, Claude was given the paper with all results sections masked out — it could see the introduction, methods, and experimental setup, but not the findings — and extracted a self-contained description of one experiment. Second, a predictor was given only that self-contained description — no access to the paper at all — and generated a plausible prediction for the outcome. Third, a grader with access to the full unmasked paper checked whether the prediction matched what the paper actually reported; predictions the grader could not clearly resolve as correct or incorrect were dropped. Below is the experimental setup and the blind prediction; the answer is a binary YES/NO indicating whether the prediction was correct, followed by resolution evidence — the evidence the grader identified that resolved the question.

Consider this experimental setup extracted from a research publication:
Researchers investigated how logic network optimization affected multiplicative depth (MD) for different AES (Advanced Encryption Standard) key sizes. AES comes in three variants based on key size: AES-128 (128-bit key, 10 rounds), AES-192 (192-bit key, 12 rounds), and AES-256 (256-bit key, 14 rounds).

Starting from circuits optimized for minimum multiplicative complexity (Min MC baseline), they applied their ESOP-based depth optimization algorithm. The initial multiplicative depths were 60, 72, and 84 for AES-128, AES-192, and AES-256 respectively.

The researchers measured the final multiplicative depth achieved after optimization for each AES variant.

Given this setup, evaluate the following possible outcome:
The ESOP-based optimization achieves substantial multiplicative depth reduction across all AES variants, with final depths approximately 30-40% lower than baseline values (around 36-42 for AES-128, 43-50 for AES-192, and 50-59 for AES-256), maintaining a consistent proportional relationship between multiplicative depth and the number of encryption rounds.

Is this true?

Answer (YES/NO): NO